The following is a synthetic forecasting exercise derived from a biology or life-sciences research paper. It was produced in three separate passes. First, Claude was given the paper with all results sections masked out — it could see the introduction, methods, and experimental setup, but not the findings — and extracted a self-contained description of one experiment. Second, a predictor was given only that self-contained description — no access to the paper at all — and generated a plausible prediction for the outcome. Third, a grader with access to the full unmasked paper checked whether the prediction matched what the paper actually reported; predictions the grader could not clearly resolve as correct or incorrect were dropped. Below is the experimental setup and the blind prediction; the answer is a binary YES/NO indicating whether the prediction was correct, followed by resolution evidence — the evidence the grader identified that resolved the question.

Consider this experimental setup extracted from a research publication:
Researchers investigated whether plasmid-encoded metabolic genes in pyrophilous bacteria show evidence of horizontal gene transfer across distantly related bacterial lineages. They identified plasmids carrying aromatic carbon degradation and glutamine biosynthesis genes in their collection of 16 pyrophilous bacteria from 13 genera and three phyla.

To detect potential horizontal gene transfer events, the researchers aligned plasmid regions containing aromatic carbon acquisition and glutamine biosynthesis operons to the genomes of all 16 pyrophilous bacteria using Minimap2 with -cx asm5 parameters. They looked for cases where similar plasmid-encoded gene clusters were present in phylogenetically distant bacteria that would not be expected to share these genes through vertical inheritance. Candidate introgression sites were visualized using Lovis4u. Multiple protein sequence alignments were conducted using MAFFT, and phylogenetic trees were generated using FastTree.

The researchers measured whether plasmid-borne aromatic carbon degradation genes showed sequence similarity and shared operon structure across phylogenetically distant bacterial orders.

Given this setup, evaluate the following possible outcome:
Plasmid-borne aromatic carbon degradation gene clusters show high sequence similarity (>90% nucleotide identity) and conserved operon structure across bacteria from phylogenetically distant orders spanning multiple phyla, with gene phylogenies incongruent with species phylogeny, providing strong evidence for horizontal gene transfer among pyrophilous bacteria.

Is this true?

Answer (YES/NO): NO